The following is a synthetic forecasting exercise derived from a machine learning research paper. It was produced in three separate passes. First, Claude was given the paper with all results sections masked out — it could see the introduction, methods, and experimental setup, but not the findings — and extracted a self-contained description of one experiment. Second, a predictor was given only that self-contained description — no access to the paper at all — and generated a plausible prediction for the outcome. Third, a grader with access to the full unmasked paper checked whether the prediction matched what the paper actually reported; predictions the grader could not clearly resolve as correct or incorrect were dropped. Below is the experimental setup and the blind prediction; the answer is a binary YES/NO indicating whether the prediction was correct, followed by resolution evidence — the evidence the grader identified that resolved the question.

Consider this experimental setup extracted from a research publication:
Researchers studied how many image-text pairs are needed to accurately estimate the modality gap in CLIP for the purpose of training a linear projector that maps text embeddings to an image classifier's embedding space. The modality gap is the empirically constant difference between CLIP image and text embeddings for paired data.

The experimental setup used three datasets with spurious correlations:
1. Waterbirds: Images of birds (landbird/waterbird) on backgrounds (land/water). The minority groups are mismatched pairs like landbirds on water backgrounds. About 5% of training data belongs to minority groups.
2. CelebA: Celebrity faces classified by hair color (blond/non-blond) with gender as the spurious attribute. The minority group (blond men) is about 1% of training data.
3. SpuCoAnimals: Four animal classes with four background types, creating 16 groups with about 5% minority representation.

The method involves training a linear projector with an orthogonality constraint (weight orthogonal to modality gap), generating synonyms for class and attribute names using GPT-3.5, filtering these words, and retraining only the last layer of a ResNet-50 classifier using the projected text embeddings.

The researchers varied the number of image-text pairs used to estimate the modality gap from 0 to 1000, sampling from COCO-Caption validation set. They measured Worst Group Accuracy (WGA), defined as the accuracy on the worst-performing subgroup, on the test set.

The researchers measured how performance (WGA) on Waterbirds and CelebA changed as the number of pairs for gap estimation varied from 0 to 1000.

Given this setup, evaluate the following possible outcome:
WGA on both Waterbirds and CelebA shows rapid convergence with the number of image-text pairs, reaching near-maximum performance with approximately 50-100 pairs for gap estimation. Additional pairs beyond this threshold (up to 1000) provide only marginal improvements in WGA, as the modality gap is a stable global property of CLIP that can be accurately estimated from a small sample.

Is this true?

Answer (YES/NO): NO